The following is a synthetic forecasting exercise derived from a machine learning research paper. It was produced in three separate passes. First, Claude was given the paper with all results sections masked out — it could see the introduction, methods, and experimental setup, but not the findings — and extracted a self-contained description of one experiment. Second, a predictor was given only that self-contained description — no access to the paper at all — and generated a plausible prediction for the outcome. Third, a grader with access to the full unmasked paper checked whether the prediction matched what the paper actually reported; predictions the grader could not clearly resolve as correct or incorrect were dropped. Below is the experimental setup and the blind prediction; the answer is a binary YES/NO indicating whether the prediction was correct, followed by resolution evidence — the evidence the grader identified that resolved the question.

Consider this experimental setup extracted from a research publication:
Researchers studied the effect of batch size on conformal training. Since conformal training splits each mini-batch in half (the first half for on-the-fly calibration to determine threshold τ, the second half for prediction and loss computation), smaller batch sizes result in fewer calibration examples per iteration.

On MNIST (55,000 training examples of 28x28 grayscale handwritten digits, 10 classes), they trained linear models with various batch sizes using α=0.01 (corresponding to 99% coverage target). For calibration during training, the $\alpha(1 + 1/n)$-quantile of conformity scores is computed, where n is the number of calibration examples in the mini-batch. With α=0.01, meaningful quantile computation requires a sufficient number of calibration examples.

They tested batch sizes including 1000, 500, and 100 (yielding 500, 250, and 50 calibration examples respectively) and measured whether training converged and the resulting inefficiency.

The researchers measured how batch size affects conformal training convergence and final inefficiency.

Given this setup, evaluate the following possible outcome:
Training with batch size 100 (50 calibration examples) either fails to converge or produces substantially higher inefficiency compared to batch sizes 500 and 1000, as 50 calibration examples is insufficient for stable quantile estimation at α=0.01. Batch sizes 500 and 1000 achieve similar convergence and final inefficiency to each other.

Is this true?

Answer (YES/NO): YES